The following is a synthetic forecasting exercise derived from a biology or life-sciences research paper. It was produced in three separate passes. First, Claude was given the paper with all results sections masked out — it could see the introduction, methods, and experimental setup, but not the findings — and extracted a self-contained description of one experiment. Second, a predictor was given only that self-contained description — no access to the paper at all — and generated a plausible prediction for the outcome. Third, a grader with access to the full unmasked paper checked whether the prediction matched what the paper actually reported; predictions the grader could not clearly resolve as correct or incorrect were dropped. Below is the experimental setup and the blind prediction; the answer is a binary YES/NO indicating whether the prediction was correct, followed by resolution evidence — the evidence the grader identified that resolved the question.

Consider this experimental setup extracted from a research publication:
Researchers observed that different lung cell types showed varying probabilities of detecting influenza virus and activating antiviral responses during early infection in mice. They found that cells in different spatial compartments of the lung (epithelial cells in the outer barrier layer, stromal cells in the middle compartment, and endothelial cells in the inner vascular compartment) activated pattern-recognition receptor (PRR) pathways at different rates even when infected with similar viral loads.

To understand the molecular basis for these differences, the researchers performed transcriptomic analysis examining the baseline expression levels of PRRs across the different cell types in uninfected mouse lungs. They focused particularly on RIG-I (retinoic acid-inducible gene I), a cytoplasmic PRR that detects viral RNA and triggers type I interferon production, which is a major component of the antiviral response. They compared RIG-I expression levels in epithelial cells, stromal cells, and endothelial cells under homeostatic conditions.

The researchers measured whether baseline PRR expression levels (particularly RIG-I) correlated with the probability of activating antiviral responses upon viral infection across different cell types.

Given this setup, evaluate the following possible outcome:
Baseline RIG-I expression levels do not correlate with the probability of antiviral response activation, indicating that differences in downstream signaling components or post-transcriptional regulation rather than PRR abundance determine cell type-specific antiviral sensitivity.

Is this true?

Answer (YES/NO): NO